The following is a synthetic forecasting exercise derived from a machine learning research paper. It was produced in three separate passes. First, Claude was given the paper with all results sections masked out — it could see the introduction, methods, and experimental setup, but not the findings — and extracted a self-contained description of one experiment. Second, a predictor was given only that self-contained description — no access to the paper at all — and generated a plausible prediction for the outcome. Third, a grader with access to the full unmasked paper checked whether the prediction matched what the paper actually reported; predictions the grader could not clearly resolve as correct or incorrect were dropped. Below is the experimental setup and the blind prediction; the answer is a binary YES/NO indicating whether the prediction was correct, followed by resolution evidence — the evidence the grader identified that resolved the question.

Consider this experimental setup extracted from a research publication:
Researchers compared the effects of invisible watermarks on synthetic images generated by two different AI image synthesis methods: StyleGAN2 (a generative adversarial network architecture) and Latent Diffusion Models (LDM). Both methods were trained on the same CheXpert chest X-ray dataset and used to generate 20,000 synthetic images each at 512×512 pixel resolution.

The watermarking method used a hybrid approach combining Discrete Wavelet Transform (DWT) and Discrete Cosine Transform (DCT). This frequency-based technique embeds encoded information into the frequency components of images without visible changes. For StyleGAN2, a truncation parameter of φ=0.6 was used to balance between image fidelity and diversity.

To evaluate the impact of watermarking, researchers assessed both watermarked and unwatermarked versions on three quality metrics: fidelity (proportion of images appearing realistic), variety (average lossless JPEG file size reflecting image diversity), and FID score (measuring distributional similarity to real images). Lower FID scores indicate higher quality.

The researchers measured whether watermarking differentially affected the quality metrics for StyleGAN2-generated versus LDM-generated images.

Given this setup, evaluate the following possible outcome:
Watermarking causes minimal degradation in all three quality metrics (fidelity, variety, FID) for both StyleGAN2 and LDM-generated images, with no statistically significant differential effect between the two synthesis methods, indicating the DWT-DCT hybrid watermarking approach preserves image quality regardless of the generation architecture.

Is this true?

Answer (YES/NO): YES